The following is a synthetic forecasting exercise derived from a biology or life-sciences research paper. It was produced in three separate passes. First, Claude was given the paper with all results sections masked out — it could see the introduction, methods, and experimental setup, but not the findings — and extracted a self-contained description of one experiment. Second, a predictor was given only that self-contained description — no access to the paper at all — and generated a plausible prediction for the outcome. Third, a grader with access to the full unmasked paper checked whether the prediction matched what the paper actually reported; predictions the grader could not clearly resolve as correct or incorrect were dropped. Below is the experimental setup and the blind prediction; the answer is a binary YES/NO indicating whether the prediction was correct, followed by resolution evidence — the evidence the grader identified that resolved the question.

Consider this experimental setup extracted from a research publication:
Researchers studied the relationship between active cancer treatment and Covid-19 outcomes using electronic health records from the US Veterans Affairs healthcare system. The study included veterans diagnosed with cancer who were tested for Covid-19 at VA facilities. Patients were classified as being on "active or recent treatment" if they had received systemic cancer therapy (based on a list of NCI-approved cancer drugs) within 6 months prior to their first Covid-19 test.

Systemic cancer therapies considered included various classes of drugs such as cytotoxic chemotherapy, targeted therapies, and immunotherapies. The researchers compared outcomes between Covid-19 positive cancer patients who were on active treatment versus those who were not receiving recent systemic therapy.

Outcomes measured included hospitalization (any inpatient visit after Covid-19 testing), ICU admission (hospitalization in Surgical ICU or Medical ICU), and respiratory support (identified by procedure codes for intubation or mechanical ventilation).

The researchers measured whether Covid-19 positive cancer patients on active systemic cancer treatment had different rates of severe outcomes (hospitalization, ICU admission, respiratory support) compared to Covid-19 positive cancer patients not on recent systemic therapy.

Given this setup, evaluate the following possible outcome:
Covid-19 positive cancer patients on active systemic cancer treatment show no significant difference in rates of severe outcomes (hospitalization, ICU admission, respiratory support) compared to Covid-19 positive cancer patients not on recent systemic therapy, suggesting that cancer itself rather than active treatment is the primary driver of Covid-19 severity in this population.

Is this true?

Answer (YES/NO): YES